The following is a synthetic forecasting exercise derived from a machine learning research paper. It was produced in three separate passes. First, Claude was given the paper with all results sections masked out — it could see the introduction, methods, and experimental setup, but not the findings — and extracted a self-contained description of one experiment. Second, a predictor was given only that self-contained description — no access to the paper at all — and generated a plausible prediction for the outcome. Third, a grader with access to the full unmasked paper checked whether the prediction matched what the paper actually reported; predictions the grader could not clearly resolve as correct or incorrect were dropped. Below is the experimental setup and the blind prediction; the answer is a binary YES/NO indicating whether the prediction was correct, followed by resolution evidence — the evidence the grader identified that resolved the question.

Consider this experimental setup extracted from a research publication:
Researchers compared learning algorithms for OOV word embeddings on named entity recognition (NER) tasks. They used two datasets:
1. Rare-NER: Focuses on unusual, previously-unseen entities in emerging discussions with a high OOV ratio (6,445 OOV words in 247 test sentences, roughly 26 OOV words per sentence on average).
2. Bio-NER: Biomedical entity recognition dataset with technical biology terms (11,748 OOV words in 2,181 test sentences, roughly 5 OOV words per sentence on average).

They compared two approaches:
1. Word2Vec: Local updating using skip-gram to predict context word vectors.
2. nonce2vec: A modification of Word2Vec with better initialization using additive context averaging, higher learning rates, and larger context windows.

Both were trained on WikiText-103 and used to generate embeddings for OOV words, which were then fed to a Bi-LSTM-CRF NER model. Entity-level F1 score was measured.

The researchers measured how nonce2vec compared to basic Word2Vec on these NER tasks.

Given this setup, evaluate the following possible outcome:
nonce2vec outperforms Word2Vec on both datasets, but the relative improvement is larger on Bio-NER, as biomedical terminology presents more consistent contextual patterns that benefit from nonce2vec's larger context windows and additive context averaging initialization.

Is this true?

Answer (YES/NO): NO